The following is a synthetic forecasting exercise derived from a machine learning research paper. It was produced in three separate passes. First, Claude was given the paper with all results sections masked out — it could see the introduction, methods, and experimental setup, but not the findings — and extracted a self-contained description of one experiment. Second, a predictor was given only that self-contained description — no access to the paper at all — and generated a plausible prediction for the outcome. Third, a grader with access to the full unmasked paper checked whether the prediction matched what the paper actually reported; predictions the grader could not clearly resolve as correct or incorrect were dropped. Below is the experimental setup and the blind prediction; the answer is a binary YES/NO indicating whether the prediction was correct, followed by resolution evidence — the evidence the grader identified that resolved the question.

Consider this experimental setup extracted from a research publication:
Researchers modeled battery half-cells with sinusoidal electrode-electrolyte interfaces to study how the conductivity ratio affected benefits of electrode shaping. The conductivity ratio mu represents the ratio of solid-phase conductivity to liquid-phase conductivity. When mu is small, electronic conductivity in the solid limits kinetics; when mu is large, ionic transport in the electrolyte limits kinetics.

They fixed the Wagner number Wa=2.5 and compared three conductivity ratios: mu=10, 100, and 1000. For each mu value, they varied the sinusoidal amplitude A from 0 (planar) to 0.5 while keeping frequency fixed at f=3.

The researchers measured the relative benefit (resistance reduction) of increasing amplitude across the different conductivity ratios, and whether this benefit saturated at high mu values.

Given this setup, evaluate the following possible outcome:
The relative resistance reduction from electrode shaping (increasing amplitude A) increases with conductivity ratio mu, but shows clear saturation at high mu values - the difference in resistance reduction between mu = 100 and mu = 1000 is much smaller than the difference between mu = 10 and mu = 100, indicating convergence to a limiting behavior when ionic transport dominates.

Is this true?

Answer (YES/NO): YES